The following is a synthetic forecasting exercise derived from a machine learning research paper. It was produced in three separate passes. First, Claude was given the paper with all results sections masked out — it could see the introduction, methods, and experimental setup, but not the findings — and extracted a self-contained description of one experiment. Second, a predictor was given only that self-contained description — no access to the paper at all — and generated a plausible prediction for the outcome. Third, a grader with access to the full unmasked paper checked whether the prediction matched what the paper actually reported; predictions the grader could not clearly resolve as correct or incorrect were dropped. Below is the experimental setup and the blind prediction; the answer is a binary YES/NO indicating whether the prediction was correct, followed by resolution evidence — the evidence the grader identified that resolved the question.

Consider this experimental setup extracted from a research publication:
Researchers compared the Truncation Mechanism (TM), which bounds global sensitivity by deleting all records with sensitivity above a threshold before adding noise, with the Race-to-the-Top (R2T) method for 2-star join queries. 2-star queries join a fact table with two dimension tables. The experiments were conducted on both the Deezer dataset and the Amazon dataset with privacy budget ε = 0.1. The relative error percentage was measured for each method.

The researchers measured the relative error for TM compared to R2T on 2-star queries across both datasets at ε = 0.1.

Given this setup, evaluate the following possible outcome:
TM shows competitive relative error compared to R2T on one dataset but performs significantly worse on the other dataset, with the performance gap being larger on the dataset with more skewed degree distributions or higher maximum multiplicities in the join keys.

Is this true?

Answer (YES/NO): NO